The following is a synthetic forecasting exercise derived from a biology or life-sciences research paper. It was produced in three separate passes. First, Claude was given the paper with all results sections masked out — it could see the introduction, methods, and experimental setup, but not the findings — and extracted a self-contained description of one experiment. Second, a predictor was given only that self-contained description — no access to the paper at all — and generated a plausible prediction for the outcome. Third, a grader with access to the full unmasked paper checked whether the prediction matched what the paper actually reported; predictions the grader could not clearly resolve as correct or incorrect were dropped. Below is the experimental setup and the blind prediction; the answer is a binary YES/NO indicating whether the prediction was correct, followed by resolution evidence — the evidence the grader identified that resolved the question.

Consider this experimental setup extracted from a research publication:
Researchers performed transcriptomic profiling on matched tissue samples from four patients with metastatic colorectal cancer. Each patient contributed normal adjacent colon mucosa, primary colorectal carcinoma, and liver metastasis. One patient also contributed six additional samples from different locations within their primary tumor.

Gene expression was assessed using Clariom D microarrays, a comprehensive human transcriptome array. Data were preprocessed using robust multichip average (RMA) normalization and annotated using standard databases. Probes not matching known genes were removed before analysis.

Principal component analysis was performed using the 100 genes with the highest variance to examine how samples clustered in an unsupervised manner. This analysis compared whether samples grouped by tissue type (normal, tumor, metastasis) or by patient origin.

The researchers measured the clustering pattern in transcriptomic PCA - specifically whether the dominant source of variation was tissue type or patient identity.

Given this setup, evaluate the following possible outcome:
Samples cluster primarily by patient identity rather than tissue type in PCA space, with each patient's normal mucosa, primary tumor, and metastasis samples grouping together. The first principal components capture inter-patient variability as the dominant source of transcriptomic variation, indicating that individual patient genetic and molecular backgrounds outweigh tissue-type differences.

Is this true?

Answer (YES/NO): YES